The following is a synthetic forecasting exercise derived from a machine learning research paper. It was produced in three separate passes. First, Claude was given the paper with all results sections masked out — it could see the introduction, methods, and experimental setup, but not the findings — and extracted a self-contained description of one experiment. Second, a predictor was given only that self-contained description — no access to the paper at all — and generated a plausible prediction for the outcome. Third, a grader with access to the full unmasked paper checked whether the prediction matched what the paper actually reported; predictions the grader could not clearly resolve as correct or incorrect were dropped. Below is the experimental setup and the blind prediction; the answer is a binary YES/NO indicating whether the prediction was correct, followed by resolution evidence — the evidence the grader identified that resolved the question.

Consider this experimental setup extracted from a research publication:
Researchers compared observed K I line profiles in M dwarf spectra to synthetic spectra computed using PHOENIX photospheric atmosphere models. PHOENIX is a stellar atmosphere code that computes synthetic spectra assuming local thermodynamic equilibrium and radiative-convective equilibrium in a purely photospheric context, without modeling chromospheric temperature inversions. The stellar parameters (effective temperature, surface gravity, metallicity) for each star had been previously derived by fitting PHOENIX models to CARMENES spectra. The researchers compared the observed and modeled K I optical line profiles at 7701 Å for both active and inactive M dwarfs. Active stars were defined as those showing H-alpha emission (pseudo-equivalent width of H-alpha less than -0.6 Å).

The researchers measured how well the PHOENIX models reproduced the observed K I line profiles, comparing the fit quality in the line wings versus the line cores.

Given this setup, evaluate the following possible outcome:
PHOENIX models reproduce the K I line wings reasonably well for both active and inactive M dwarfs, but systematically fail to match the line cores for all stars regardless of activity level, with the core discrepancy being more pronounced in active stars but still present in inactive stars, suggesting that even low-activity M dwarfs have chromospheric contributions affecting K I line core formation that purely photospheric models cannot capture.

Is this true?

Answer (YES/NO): YES